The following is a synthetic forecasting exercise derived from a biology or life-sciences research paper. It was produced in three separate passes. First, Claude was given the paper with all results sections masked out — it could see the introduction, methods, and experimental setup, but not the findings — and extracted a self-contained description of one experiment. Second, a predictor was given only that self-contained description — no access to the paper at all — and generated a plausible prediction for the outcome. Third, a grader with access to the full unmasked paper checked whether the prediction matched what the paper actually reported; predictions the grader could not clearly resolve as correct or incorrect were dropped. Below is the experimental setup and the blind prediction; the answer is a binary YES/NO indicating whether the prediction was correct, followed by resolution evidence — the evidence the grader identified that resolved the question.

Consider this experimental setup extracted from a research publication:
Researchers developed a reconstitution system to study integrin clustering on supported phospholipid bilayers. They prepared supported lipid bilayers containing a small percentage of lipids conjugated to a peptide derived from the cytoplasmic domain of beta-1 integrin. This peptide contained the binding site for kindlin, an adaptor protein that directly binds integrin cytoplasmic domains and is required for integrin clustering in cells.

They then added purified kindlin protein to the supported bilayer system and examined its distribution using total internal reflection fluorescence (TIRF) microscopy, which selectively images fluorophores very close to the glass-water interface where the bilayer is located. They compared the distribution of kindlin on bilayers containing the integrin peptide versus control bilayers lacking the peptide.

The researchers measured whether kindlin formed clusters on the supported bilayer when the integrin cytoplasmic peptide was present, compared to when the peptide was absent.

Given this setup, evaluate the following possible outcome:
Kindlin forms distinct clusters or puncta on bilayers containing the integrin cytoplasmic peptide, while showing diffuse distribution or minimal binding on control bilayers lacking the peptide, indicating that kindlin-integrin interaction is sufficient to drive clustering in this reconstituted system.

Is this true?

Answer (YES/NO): NO